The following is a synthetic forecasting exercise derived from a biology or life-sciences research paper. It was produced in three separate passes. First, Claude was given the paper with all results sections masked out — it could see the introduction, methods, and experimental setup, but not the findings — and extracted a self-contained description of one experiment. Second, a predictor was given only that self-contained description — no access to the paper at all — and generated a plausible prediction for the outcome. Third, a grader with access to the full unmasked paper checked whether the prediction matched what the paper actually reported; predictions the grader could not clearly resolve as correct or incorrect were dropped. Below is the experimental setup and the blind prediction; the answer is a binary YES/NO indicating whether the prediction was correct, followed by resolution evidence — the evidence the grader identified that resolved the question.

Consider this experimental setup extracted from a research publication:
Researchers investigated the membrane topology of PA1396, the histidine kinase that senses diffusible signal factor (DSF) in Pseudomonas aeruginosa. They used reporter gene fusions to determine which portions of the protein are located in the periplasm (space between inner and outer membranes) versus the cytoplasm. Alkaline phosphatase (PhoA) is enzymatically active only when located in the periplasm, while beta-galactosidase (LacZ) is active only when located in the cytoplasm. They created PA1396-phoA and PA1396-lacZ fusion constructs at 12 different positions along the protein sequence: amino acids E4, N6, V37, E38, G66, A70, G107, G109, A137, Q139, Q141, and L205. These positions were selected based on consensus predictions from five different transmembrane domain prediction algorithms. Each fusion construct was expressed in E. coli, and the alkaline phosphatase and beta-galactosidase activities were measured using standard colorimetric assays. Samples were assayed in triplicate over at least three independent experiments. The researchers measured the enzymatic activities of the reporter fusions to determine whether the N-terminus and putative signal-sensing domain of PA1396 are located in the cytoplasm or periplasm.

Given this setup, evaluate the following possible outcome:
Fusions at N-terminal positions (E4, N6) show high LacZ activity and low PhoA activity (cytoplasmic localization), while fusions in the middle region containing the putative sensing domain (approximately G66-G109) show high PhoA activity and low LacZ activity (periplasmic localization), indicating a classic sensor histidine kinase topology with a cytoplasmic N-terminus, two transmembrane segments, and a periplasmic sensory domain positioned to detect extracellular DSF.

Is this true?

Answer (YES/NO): NO